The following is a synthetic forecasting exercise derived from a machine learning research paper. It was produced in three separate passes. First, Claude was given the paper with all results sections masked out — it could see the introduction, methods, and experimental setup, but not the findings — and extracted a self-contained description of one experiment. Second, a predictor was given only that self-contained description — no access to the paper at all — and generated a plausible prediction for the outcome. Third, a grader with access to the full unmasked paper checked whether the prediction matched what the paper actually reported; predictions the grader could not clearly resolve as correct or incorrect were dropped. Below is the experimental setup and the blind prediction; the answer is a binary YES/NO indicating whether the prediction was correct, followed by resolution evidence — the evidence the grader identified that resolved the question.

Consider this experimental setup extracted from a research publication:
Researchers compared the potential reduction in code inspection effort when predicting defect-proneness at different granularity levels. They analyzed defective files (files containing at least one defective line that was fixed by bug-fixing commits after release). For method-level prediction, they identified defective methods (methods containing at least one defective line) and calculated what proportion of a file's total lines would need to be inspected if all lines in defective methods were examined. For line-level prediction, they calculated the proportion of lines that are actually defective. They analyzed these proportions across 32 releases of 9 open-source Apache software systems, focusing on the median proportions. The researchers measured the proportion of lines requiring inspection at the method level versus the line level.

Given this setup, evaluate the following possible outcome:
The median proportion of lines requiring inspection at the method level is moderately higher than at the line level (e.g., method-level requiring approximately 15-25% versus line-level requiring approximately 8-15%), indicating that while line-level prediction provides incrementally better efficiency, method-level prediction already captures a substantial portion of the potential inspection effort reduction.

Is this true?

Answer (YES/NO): NO